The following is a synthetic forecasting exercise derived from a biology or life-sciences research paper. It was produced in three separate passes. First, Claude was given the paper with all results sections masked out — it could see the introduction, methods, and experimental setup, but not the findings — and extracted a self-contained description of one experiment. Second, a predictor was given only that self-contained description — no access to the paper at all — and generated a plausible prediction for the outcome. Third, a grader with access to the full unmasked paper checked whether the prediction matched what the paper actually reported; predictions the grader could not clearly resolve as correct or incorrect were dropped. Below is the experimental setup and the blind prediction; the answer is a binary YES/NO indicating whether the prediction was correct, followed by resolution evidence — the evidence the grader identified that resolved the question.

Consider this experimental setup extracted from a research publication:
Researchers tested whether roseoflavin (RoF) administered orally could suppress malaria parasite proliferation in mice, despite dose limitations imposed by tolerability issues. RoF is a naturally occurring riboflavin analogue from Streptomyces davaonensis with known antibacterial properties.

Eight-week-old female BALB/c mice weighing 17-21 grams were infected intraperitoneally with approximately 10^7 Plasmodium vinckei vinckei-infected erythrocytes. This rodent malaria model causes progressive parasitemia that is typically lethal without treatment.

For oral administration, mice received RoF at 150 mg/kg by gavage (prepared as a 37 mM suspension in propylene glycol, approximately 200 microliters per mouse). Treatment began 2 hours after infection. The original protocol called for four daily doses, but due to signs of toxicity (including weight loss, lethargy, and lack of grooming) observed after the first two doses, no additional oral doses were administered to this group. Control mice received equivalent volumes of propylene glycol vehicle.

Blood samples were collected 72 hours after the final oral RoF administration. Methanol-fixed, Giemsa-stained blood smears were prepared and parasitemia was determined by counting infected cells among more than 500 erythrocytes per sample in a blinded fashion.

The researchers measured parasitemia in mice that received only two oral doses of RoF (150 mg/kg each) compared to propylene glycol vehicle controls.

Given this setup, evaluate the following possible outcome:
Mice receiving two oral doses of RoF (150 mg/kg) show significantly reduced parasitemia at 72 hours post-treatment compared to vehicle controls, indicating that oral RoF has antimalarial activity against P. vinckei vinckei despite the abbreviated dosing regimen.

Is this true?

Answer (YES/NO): YES